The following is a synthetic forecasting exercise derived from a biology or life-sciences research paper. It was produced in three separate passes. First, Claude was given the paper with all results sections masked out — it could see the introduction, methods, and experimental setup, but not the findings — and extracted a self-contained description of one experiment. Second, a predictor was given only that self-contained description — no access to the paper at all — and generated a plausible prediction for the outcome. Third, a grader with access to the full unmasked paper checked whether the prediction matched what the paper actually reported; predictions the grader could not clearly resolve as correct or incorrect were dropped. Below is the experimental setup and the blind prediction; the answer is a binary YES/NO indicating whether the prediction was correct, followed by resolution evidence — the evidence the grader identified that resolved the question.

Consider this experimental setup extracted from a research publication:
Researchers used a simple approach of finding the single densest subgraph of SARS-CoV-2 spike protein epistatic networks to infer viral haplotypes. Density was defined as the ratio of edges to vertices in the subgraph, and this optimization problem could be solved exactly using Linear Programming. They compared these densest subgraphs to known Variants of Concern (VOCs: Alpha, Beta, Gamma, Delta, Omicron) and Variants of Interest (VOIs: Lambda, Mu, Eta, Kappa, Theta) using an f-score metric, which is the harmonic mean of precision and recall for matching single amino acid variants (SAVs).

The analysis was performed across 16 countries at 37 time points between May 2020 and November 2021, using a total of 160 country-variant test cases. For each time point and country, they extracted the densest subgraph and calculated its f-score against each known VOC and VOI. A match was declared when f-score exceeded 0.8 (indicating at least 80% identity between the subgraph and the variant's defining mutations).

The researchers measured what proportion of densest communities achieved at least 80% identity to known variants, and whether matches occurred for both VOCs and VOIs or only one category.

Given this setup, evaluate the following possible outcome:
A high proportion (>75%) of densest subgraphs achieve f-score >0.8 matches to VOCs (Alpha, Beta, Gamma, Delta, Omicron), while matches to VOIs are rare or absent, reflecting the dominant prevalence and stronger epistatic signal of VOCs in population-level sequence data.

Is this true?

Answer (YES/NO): NO